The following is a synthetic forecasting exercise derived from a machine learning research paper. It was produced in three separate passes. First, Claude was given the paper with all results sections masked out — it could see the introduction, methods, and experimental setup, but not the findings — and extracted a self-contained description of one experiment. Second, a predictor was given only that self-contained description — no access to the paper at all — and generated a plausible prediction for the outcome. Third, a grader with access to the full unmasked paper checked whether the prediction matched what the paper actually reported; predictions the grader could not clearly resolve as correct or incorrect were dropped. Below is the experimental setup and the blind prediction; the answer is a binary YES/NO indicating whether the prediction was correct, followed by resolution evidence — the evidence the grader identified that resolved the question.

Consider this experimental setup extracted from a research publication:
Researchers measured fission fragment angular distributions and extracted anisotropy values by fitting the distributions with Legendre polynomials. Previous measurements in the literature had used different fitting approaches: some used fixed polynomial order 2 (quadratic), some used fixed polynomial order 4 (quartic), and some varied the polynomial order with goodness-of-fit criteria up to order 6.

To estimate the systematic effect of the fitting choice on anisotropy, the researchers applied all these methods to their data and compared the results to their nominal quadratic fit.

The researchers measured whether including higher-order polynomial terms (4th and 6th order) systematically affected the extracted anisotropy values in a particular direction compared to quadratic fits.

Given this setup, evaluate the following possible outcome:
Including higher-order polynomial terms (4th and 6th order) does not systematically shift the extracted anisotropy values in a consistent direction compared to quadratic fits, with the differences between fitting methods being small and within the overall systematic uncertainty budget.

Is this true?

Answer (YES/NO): NO